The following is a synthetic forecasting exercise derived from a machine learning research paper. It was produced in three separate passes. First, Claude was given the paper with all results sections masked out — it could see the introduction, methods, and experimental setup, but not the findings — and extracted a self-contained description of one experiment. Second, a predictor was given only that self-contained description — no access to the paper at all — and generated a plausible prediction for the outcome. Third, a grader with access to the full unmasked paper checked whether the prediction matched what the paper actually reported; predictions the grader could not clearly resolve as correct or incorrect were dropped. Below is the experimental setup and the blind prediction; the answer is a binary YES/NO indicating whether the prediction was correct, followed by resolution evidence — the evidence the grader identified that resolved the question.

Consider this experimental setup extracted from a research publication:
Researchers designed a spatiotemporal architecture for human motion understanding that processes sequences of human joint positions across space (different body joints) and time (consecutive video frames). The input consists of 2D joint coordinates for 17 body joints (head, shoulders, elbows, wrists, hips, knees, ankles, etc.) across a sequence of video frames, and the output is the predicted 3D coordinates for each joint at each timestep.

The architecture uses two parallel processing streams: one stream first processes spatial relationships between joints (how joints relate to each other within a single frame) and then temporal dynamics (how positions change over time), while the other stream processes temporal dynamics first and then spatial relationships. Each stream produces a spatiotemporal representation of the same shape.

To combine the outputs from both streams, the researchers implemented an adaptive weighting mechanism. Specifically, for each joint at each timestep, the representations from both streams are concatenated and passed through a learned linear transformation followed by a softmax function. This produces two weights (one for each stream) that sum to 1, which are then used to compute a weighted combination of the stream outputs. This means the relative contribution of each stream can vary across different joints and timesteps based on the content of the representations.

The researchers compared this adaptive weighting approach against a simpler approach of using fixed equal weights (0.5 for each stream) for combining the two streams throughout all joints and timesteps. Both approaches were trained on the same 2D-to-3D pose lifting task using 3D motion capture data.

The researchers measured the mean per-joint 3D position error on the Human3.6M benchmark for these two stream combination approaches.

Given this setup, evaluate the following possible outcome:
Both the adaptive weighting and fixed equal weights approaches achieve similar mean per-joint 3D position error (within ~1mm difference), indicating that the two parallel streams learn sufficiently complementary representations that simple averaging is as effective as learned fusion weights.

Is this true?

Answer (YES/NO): NO